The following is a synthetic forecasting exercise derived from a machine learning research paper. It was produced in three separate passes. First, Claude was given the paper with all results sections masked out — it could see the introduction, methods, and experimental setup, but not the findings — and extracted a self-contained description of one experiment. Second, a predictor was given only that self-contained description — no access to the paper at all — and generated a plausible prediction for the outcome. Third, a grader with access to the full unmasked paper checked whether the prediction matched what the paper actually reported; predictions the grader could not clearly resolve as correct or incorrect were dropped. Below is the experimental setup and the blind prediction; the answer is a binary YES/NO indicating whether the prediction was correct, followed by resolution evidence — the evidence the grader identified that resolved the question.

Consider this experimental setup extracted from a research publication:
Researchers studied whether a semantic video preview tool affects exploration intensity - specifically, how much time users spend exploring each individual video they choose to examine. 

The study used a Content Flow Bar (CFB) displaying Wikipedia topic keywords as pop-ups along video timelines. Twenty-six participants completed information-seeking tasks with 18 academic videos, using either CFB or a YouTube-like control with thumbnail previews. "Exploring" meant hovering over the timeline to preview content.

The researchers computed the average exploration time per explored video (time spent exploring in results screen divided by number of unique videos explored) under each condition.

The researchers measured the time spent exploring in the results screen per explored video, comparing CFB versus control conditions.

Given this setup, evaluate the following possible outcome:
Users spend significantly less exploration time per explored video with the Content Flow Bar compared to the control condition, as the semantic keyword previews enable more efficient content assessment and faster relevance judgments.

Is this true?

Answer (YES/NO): NO